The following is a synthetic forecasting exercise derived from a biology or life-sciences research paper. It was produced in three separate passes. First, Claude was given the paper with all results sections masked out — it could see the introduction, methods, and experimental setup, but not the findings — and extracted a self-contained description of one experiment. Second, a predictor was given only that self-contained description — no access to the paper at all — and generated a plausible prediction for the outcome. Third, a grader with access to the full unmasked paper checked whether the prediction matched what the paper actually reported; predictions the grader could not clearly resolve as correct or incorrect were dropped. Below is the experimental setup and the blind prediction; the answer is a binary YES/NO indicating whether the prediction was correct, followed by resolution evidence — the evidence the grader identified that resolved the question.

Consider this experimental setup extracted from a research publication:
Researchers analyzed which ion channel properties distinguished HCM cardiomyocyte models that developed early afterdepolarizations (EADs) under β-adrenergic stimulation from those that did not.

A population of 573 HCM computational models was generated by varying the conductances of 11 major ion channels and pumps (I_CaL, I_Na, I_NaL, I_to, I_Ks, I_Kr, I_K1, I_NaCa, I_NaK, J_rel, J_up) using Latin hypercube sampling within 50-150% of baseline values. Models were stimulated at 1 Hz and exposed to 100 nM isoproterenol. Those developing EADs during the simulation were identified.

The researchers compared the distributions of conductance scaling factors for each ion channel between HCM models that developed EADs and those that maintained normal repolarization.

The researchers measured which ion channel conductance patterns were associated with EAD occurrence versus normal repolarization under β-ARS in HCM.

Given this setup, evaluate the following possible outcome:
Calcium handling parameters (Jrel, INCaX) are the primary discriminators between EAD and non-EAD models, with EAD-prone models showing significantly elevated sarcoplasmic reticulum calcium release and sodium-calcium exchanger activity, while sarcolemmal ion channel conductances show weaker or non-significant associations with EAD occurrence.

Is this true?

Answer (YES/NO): NO